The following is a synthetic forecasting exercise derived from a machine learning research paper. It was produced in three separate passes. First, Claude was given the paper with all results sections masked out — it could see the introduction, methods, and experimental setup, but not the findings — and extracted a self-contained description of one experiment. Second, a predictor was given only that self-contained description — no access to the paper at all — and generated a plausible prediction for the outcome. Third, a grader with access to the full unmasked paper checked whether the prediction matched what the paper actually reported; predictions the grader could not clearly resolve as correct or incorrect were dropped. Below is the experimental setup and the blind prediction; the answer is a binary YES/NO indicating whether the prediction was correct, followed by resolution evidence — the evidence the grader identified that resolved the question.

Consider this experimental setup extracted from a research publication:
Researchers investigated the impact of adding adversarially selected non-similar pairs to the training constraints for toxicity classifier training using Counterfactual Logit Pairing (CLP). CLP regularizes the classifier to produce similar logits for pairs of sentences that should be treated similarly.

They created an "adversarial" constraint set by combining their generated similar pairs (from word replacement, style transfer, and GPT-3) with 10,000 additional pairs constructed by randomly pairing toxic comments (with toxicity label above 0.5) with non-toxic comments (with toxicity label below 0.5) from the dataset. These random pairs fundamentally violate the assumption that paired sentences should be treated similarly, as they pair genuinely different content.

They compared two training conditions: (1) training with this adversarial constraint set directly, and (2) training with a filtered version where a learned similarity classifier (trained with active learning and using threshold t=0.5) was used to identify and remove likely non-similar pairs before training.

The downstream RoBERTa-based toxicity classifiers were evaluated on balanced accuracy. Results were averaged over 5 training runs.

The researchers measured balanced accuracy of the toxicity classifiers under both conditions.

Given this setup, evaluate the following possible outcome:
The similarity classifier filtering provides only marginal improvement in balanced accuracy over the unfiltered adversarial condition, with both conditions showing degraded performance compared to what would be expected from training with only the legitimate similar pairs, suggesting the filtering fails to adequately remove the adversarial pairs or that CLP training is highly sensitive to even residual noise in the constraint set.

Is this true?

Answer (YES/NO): NO